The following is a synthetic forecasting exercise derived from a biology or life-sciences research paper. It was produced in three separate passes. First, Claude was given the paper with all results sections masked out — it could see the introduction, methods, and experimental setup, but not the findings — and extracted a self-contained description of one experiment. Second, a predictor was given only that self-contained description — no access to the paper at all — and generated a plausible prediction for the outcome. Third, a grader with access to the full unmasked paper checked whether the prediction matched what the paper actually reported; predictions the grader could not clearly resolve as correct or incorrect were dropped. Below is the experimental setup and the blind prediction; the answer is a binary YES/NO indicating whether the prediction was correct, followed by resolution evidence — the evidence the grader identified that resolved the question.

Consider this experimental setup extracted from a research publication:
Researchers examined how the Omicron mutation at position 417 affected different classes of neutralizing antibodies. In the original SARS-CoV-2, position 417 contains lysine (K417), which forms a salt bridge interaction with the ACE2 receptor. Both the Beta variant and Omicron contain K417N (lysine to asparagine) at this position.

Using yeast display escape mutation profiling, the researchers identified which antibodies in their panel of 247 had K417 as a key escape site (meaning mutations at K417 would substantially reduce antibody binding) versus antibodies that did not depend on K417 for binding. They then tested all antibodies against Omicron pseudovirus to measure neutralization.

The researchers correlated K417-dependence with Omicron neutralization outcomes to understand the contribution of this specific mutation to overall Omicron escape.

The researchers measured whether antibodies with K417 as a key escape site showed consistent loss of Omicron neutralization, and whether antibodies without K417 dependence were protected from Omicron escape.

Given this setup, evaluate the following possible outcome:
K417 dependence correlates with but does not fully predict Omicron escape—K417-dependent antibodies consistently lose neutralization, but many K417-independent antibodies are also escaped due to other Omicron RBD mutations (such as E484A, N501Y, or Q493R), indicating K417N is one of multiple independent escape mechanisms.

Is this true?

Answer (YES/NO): YES